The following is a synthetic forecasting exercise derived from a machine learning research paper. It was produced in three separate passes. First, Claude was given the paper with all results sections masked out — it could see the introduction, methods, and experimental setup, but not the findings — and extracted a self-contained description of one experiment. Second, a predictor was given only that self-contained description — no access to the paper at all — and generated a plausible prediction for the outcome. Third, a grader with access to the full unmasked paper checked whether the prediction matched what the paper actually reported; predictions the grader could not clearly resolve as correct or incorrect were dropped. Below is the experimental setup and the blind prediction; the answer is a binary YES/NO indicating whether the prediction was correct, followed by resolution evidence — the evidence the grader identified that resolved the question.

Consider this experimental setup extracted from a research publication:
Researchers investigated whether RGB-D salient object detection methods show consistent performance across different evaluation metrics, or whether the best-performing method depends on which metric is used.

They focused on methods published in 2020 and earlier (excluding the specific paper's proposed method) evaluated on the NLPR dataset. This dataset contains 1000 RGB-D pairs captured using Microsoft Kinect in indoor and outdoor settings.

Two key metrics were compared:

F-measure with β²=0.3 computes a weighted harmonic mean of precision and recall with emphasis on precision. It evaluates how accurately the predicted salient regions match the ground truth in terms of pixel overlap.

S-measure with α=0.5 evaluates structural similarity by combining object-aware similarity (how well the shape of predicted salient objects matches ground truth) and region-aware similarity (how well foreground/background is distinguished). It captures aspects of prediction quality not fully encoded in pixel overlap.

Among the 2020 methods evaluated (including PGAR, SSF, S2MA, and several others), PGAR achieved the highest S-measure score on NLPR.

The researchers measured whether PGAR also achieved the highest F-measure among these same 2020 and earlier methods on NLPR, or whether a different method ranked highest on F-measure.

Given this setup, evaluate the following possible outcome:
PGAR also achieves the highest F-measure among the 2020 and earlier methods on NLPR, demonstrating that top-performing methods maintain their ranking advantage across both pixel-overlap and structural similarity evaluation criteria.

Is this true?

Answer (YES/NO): YES